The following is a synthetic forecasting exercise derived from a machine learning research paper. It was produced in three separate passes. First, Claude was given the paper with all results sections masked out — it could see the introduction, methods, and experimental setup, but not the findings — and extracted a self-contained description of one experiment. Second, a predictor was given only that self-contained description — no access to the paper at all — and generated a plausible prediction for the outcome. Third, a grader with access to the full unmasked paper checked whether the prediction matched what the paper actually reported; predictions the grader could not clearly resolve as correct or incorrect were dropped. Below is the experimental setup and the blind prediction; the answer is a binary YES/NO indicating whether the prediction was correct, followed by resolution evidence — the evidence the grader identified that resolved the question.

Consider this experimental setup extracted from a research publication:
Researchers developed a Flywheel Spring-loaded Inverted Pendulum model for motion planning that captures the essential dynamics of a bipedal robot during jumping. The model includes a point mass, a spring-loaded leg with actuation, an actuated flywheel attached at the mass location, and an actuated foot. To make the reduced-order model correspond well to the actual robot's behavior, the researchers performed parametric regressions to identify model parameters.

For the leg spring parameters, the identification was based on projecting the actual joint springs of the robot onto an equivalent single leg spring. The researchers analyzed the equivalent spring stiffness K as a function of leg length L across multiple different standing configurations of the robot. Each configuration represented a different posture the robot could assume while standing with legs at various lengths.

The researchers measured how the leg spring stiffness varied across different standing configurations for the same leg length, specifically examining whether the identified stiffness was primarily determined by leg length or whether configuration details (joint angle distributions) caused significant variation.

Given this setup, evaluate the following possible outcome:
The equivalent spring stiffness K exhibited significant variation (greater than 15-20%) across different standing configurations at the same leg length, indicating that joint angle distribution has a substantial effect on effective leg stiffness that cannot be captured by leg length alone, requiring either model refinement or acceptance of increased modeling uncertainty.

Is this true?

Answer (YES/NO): NO